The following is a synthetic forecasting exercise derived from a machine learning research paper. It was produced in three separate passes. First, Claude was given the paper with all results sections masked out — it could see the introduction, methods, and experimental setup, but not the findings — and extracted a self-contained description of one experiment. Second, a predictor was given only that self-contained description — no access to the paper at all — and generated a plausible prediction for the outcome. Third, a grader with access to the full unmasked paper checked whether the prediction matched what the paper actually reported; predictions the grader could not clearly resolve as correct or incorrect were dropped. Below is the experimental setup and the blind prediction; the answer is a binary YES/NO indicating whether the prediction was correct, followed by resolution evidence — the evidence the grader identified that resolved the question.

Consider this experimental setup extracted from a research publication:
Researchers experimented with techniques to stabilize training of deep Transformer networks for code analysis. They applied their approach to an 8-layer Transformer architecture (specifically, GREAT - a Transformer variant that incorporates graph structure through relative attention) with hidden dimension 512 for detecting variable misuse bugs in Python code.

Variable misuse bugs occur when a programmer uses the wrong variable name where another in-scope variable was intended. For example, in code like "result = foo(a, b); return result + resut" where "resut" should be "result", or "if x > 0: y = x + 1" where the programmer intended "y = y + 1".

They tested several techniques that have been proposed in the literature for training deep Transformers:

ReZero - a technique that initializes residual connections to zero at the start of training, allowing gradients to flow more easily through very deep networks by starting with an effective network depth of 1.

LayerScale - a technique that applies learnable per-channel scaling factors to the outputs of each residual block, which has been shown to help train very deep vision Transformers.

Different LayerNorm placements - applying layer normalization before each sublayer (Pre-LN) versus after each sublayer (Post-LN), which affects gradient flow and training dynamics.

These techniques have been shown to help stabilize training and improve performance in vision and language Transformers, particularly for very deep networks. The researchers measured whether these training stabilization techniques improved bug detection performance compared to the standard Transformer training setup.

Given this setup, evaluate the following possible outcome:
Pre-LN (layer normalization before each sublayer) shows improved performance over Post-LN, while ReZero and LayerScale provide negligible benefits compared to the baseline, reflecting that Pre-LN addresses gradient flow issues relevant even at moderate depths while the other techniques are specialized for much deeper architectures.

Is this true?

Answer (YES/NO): NO